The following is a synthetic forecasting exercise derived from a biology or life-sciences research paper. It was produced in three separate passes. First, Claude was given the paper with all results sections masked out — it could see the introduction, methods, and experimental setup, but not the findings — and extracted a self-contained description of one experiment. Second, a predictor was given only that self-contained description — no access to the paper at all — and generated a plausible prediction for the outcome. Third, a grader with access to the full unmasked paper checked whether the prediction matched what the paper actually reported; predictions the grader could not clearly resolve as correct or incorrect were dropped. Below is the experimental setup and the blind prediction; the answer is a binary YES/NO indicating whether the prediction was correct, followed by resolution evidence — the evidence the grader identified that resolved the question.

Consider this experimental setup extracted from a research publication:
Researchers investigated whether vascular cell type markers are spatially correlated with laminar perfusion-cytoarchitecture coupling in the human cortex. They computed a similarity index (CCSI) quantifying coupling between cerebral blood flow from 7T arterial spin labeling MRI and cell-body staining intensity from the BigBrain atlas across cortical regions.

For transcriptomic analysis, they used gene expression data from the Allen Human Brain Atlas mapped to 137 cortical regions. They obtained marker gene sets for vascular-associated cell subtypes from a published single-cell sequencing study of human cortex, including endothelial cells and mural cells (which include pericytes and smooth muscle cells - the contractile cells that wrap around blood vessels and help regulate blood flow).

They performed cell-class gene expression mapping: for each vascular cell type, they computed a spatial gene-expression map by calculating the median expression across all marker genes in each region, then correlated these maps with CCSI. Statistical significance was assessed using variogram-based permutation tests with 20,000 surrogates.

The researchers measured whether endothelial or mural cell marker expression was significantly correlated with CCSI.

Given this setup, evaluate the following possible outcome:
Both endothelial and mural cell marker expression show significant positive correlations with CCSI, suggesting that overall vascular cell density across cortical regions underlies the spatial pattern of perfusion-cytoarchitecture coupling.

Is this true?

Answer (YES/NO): NO